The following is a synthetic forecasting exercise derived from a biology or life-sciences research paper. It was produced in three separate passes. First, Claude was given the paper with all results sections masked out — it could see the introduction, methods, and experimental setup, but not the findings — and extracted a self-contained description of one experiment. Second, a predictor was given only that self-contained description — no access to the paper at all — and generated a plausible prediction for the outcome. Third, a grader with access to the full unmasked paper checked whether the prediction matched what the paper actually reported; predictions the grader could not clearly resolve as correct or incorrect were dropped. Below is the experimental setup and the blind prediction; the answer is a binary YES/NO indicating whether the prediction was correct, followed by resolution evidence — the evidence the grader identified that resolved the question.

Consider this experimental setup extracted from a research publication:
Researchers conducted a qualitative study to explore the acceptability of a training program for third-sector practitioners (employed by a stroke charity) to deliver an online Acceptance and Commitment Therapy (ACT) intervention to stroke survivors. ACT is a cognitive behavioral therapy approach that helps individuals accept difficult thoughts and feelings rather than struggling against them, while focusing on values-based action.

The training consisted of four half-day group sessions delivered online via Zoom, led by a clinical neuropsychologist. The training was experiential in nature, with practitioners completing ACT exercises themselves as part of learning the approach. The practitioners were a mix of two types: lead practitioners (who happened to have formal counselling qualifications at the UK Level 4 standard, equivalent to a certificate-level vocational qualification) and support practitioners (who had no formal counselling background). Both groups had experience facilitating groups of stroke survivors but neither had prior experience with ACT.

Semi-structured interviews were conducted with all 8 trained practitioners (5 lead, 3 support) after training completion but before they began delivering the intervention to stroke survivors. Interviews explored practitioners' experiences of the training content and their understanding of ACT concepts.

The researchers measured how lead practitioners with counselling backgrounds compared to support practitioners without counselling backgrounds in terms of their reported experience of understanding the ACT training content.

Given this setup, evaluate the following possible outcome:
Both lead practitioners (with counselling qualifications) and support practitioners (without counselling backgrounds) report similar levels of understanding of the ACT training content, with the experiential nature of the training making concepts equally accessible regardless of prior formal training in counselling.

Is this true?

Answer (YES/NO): NO